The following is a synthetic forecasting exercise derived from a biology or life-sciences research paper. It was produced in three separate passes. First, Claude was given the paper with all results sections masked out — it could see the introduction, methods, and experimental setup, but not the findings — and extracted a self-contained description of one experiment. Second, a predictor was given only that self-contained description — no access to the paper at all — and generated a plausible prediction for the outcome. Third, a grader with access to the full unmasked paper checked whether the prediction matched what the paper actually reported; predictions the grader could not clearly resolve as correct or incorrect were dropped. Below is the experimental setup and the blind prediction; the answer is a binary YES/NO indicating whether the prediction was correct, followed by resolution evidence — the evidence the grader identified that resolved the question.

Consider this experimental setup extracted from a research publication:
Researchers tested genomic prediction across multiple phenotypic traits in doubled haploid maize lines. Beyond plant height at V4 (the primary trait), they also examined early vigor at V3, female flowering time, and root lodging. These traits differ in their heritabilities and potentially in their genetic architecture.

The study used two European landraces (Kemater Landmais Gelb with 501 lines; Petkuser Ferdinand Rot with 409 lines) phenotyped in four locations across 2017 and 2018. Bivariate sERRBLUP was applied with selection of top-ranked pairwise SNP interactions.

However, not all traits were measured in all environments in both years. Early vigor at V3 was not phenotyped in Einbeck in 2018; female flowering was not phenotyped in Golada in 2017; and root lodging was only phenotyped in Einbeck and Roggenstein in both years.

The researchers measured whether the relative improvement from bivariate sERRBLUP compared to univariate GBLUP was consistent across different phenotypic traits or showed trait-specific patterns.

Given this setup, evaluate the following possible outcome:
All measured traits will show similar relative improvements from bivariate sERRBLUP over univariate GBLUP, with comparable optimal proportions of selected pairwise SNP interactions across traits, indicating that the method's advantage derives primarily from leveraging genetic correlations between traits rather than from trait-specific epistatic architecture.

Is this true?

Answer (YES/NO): NO